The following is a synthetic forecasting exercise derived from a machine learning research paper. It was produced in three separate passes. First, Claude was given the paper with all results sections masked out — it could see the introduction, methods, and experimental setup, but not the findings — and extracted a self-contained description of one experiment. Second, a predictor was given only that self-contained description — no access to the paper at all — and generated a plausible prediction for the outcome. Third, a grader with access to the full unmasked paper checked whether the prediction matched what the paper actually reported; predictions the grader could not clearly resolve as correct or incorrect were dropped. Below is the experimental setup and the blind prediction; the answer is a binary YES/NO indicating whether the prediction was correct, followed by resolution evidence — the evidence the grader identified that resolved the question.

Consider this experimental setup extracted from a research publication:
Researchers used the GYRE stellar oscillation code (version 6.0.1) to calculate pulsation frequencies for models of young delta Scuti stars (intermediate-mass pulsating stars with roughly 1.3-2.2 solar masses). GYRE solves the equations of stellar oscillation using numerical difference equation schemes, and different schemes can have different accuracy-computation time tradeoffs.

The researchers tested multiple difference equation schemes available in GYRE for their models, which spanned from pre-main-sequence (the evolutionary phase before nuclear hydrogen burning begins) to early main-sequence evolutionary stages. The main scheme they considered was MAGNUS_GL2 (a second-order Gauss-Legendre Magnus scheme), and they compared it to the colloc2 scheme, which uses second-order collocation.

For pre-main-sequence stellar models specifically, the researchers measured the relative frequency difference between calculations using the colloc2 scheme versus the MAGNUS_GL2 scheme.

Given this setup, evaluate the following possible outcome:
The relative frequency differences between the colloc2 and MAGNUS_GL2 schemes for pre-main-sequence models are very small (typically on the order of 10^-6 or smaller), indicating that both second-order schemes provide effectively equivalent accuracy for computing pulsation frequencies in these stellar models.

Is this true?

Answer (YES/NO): NO